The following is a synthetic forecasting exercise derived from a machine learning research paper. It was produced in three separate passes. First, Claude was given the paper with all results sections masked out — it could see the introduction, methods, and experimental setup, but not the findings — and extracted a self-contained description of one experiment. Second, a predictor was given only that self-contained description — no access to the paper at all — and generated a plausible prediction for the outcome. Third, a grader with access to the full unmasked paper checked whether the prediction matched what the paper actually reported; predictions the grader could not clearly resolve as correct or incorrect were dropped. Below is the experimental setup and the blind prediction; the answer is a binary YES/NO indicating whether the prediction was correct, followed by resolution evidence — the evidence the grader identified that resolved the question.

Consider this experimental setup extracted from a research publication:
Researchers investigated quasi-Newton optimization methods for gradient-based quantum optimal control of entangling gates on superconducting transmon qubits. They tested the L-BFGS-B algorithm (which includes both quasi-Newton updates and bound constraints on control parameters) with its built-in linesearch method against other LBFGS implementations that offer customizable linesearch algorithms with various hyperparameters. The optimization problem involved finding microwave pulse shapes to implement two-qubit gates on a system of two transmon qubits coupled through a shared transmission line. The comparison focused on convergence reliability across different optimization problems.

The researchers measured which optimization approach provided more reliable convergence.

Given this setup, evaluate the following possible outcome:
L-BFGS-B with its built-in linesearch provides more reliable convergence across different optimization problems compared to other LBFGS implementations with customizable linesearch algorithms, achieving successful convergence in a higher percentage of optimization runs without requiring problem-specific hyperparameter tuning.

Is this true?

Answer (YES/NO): YES